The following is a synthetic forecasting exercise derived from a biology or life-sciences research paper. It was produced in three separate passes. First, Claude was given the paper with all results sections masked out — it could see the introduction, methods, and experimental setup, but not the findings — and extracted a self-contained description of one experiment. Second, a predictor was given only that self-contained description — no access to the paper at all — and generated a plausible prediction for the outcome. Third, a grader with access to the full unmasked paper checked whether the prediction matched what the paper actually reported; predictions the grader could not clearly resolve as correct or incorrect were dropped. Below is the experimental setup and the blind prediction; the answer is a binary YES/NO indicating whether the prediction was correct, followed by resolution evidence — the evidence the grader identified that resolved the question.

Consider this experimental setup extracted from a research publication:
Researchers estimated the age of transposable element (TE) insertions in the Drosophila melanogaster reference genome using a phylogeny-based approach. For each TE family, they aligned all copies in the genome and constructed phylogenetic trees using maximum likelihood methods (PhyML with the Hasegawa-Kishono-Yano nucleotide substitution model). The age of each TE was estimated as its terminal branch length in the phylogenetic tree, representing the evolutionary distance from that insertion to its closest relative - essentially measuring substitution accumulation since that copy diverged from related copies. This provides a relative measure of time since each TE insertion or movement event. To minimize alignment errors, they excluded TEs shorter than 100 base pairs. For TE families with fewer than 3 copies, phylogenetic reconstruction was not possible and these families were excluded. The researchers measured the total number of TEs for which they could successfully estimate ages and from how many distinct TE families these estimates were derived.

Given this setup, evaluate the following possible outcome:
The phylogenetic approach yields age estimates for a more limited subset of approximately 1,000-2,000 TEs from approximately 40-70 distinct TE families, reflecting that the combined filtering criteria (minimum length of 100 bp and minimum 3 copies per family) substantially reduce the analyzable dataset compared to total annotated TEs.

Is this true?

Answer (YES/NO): NO